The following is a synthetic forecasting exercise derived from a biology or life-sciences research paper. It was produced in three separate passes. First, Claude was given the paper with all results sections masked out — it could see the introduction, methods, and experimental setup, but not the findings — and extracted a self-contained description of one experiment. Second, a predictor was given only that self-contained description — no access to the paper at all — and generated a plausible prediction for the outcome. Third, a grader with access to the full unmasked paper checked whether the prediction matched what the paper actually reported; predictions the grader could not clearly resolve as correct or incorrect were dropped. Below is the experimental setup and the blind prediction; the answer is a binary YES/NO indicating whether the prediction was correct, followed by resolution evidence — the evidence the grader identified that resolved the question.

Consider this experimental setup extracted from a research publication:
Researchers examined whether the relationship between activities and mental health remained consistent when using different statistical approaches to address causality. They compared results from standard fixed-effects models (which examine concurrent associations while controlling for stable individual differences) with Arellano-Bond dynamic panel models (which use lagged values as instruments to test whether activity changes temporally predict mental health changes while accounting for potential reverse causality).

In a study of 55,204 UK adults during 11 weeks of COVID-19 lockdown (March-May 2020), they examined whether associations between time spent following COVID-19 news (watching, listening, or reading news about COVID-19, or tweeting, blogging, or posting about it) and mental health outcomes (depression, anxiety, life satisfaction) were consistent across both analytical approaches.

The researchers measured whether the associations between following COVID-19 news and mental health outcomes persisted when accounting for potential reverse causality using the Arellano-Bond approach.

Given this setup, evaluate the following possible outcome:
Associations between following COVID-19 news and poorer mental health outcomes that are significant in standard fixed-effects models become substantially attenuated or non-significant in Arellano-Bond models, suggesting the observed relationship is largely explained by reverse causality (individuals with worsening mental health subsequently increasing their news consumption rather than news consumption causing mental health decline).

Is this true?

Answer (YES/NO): NO